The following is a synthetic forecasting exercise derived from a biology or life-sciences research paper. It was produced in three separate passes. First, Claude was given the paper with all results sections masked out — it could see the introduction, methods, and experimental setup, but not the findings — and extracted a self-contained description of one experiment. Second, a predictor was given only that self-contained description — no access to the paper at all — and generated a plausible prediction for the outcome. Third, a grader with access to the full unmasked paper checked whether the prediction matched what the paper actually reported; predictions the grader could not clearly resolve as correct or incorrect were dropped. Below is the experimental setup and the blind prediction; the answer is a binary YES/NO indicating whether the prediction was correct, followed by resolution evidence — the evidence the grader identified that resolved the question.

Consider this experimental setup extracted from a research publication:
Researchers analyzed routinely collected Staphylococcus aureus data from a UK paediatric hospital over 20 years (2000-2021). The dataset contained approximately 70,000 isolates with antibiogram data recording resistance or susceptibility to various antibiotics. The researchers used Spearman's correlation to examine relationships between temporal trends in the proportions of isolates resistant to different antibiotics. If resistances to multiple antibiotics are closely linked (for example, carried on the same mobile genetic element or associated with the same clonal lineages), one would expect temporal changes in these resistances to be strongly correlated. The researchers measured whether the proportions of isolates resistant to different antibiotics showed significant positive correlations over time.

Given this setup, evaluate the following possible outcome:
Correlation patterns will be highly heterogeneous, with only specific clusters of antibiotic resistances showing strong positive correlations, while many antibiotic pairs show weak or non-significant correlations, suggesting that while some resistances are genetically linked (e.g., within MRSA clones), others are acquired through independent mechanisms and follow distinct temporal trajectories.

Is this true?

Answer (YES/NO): YES